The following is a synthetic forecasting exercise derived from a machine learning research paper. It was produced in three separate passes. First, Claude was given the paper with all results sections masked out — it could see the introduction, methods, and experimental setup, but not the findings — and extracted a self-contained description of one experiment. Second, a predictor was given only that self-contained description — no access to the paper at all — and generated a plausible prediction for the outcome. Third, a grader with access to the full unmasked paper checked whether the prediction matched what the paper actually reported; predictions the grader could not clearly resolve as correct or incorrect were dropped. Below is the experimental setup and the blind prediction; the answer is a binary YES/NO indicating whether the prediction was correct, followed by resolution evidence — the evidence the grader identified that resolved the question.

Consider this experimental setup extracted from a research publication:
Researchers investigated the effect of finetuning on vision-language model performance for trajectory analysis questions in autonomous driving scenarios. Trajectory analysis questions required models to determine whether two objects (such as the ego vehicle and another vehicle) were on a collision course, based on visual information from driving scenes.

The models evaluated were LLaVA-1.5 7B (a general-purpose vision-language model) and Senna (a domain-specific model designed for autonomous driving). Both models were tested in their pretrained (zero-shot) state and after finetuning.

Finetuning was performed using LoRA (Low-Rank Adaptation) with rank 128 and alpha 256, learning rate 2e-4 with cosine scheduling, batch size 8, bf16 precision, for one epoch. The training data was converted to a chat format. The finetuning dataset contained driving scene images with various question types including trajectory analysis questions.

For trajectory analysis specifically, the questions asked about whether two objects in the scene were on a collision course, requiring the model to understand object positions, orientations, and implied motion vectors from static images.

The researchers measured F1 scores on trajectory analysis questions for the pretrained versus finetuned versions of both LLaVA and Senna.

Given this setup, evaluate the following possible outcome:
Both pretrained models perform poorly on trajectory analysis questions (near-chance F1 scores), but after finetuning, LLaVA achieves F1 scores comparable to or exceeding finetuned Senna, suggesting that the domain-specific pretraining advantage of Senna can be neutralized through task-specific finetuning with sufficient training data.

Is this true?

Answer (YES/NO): NO